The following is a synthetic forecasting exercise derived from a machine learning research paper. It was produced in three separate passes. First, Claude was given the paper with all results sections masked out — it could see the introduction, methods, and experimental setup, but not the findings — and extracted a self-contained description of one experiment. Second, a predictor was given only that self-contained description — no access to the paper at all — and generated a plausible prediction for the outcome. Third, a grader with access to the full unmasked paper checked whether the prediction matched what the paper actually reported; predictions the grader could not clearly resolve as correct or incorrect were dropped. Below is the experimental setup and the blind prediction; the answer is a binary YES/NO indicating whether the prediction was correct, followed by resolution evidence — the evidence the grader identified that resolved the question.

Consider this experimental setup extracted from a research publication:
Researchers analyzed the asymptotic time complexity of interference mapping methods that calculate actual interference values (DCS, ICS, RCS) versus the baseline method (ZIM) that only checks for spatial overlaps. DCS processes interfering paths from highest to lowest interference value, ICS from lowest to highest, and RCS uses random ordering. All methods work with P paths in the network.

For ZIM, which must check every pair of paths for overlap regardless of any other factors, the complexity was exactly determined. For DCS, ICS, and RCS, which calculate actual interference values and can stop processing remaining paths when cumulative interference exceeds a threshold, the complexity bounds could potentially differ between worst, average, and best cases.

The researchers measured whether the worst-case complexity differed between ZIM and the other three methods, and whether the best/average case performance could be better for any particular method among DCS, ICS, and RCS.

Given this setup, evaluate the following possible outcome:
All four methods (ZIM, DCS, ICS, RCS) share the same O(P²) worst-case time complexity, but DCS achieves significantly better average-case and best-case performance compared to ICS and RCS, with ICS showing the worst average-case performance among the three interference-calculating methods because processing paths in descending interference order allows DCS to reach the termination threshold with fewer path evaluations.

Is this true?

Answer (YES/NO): NO